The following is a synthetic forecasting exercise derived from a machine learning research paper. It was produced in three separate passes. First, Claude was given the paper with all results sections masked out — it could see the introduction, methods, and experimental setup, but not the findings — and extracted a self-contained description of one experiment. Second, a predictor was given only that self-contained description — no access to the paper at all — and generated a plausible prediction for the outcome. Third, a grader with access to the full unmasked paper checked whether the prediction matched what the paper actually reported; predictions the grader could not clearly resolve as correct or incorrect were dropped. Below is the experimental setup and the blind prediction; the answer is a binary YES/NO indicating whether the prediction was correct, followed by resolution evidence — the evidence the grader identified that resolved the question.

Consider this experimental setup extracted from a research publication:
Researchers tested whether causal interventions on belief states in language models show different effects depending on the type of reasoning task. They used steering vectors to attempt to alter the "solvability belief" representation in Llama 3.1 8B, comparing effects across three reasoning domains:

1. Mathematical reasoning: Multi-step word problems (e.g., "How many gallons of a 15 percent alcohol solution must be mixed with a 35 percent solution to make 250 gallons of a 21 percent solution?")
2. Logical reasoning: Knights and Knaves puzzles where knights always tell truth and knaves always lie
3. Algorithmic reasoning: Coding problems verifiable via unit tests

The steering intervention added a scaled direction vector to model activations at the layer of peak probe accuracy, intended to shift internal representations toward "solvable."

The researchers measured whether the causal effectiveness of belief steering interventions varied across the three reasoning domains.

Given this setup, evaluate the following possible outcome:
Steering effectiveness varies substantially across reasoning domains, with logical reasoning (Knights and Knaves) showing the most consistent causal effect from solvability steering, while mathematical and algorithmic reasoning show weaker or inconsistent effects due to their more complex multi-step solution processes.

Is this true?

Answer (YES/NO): NO